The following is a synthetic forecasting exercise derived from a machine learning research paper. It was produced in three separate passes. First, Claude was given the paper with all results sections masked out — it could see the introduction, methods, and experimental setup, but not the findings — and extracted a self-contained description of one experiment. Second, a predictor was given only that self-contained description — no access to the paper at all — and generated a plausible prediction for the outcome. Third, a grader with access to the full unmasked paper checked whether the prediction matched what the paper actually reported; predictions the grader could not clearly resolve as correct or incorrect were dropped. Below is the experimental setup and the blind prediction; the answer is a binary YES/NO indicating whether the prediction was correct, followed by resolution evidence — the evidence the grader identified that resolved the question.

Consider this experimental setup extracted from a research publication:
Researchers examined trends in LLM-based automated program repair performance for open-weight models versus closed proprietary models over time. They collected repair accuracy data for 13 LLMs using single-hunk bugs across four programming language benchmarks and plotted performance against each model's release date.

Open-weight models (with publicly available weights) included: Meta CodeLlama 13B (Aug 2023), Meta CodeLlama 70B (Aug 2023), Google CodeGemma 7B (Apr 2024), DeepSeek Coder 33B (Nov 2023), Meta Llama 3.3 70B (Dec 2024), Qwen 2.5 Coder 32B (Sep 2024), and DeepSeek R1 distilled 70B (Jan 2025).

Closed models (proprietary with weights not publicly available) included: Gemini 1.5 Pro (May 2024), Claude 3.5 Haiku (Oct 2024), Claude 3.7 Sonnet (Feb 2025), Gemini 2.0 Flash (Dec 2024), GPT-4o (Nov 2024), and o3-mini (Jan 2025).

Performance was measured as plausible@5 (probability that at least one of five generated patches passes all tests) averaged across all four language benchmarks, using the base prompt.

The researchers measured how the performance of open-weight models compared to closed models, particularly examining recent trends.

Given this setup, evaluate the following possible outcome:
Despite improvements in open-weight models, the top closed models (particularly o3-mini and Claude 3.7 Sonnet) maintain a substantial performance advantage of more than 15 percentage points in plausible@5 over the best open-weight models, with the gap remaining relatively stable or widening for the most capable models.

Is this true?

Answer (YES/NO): NO